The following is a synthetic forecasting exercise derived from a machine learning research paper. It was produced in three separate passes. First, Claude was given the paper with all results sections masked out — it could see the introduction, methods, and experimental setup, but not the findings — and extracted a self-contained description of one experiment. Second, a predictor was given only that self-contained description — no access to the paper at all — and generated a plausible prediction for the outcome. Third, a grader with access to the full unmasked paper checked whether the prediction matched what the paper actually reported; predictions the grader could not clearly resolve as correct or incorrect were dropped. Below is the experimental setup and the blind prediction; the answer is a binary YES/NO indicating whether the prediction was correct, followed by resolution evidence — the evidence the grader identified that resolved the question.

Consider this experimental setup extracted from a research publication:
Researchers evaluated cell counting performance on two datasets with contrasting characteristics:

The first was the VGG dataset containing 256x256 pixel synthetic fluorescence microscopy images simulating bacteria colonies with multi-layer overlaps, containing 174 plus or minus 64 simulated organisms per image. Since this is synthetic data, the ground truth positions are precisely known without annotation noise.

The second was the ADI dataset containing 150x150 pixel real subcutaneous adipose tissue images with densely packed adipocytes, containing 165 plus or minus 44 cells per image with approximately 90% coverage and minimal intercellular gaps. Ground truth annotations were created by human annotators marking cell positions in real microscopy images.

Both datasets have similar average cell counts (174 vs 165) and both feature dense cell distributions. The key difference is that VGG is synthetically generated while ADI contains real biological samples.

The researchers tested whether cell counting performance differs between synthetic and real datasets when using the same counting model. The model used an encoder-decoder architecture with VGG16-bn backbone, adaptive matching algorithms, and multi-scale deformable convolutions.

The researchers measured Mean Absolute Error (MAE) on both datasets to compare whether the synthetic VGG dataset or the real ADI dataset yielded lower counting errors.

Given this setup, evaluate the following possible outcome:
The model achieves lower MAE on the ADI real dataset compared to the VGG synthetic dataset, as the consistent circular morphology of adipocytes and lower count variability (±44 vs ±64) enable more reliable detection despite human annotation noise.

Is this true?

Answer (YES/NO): NO